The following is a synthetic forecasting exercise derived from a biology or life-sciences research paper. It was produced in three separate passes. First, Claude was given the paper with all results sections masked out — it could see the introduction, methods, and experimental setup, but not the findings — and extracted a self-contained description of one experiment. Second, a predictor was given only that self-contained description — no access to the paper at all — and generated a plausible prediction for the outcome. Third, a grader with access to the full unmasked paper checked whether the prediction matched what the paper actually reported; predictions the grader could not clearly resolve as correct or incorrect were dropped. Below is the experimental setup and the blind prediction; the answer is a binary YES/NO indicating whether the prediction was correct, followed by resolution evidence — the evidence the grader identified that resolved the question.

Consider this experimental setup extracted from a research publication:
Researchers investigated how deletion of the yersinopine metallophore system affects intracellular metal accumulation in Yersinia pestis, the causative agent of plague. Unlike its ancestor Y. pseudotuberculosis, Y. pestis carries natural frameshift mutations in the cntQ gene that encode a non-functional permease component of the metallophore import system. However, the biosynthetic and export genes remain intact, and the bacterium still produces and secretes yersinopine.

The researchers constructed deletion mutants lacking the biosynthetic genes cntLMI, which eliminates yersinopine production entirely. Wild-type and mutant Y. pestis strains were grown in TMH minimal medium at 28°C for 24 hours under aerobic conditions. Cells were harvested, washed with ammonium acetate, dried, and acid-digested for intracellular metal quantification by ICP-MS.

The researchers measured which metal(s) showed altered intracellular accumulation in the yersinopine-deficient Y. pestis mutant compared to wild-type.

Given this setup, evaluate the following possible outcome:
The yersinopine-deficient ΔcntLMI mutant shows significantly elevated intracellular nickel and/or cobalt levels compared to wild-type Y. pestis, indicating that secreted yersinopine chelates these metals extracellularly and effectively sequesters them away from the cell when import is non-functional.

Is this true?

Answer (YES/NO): NO